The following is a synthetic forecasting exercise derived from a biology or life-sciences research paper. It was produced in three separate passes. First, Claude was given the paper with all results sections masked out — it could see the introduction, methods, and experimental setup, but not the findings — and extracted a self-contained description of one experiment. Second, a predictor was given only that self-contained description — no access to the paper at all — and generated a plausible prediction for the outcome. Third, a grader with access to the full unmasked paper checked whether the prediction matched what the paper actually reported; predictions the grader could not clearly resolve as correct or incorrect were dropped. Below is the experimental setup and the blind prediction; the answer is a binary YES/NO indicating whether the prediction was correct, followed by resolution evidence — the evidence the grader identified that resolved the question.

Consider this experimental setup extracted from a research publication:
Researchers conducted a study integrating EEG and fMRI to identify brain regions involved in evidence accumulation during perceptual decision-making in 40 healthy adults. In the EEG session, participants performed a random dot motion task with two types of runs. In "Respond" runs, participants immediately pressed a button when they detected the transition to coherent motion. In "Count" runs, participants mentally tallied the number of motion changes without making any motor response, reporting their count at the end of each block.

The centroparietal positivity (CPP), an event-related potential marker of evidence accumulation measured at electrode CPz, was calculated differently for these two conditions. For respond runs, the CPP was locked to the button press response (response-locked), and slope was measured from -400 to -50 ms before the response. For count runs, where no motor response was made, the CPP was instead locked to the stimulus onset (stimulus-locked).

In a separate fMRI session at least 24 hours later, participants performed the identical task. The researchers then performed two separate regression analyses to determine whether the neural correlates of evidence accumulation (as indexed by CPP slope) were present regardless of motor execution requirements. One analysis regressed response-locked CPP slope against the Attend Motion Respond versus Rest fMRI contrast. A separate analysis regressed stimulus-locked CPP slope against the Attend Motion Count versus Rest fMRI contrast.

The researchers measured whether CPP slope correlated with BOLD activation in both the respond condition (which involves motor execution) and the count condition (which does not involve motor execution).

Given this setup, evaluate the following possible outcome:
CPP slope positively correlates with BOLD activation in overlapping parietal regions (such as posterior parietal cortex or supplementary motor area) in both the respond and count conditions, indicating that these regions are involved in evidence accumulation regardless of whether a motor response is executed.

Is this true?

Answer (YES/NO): NO